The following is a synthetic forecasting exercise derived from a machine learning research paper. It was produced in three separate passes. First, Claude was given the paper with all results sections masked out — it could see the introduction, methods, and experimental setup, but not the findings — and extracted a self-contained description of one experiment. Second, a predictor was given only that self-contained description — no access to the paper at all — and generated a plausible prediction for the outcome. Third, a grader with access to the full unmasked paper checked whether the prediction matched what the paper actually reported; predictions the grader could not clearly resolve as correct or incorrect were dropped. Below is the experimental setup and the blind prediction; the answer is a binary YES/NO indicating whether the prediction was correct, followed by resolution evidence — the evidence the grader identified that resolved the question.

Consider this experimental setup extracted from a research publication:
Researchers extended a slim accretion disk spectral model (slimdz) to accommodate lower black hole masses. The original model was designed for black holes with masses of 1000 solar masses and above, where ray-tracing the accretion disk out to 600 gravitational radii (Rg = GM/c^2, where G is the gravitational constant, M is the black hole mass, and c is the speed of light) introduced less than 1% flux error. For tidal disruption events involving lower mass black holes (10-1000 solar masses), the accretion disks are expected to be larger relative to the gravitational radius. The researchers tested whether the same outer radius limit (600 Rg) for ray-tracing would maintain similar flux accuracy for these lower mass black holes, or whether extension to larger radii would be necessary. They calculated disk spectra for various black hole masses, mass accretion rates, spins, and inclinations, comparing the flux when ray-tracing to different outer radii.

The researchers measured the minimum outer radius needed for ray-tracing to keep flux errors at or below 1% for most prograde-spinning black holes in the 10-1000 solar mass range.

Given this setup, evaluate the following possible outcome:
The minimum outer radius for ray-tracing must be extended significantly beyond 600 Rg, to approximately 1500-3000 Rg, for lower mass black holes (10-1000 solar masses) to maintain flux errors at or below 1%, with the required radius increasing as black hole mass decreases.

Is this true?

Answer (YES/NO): NO